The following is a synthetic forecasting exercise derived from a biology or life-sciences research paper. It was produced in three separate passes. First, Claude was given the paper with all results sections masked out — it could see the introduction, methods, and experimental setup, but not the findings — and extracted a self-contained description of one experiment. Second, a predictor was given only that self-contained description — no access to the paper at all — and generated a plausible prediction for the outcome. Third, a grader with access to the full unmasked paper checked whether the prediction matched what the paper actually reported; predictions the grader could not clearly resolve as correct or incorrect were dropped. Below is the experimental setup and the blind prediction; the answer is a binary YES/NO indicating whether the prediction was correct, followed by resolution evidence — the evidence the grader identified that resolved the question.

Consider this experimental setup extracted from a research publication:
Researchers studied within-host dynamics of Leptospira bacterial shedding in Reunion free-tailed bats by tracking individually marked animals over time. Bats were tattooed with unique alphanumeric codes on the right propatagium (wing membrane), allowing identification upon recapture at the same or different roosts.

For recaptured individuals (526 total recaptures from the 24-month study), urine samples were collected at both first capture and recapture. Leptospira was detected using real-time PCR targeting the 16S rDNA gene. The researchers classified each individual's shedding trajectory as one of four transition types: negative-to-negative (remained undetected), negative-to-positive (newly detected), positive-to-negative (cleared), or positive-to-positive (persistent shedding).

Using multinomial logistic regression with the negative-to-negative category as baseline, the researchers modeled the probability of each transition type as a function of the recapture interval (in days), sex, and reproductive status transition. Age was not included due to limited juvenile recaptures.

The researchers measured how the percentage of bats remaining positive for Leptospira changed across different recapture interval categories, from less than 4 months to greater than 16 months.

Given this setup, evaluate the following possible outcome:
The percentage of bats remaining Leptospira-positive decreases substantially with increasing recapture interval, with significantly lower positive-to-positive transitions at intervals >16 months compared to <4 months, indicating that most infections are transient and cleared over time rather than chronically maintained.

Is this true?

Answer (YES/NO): NO